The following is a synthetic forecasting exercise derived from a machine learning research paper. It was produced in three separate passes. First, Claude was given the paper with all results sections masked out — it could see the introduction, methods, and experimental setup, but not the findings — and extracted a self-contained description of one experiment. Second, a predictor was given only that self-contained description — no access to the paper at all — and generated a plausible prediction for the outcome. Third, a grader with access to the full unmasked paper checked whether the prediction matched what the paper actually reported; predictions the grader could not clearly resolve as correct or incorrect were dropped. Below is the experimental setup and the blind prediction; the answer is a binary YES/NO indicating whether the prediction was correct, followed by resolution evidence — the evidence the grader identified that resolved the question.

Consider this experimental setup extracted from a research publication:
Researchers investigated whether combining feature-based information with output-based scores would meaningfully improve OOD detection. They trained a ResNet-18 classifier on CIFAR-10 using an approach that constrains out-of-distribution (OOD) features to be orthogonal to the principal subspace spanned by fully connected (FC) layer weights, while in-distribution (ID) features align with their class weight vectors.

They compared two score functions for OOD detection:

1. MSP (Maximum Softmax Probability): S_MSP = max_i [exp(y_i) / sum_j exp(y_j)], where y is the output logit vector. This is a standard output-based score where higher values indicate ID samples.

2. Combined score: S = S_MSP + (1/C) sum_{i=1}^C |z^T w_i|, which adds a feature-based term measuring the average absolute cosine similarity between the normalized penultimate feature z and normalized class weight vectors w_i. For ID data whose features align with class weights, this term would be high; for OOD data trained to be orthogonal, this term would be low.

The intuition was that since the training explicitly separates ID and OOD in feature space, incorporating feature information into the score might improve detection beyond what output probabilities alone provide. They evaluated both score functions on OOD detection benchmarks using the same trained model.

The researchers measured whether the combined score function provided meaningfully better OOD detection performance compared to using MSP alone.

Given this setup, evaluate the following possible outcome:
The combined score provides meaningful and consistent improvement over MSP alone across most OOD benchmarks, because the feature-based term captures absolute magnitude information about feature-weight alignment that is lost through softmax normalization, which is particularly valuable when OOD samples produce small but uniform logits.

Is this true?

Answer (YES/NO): NO